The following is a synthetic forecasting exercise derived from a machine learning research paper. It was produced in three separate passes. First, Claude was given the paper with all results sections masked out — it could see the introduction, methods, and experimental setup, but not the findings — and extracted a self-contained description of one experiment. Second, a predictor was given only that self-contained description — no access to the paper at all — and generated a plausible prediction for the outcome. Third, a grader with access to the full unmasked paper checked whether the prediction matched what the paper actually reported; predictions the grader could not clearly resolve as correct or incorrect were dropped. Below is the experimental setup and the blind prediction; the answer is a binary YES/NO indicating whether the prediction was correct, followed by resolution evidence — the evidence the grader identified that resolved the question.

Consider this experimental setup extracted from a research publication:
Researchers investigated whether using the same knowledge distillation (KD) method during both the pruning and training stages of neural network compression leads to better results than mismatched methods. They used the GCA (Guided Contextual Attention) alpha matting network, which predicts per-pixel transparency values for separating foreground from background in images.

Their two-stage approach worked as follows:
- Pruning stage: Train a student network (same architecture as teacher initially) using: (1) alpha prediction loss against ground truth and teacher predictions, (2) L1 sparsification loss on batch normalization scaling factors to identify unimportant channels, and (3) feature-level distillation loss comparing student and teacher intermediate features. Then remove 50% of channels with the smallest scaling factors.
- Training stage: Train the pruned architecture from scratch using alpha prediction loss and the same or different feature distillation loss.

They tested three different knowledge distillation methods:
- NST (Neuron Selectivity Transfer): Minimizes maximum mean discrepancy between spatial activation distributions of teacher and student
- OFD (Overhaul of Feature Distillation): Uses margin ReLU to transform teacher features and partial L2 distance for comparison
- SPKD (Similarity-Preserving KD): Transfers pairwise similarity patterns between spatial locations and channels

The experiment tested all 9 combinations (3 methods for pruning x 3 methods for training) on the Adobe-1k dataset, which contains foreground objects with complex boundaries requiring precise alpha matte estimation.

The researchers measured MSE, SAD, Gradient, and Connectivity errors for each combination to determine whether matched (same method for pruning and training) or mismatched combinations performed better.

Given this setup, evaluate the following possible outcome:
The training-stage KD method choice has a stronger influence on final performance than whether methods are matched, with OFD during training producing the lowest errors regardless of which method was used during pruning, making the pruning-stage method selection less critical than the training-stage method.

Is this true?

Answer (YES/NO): NO